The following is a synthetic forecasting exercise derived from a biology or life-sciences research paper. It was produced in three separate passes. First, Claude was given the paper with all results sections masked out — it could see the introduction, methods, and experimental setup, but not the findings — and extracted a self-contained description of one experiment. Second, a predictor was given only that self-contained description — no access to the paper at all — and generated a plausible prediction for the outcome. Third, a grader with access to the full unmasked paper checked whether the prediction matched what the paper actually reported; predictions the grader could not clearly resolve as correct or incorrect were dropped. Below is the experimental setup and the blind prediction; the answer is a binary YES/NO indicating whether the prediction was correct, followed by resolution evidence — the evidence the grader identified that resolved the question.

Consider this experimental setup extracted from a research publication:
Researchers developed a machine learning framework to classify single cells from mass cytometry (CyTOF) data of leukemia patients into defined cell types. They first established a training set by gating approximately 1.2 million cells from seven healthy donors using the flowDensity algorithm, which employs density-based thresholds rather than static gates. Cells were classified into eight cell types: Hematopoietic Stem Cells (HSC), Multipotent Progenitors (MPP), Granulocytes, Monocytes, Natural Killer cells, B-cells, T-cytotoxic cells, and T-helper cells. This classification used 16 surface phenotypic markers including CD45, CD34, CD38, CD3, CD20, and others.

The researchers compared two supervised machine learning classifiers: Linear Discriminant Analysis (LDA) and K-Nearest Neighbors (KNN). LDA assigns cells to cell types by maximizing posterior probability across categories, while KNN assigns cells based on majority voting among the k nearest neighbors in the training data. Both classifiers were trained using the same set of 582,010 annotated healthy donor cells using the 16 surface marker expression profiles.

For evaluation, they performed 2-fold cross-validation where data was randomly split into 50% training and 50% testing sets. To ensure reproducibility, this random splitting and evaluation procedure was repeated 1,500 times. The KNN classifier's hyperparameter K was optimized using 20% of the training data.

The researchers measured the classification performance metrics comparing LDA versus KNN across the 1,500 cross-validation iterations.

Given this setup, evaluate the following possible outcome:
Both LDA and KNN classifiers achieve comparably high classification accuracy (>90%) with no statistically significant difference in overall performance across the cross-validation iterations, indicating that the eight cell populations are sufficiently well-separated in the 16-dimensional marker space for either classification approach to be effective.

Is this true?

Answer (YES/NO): NO